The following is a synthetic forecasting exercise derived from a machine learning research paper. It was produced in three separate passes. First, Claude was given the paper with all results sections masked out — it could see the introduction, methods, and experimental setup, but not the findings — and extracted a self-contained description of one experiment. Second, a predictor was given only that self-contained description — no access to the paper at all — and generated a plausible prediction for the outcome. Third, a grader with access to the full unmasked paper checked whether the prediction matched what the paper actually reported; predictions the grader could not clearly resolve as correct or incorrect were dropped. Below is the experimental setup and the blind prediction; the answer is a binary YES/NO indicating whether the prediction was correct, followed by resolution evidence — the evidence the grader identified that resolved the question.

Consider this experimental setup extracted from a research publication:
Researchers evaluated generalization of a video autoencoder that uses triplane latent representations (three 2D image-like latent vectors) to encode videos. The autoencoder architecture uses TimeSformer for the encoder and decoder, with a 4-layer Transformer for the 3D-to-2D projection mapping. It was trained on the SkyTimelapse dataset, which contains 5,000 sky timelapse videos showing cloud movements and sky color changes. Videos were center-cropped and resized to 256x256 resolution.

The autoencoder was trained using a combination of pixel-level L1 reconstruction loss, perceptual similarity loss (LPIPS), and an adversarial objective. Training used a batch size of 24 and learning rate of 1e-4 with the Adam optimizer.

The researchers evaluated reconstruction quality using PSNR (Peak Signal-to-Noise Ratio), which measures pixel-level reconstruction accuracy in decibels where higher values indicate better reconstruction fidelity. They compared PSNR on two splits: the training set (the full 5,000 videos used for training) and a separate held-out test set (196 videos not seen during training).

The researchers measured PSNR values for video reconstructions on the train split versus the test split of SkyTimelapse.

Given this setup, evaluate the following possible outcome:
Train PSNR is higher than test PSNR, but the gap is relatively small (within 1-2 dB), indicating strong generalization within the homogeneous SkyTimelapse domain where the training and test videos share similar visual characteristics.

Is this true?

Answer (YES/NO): YES